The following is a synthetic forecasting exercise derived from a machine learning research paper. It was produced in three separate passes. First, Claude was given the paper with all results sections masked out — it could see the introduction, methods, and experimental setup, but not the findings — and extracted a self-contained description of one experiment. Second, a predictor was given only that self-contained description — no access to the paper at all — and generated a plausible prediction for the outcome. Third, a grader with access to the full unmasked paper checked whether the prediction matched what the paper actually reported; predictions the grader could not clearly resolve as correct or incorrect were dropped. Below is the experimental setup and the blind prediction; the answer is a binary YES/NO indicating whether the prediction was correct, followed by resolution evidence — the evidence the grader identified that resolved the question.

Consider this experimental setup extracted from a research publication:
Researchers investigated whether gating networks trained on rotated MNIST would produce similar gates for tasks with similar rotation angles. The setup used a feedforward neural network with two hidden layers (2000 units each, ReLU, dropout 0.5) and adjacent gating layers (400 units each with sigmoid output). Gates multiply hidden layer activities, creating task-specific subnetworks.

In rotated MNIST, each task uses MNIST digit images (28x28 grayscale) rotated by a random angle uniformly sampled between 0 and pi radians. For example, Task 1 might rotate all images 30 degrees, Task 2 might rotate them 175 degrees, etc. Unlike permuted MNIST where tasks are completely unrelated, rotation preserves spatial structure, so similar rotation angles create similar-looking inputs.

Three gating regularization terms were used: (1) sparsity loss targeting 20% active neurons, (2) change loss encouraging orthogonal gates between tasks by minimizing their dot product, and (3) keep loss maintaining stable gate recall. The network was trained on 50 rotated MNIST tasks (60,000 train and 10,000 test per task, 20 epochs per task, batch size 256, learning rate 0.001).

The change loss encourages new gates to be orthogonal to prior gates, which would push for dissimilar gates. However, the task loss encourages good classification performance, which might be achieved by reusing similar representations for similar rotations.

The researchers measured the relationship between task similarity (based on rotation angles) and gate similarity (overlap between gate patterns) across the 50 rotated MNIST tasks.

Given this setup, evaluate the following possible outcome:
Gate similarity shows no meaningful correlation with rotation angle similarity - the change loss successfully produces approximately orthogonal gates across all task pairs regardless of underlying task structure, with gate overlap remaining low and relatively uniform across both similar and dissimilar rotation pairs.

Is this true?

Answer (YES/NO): NO